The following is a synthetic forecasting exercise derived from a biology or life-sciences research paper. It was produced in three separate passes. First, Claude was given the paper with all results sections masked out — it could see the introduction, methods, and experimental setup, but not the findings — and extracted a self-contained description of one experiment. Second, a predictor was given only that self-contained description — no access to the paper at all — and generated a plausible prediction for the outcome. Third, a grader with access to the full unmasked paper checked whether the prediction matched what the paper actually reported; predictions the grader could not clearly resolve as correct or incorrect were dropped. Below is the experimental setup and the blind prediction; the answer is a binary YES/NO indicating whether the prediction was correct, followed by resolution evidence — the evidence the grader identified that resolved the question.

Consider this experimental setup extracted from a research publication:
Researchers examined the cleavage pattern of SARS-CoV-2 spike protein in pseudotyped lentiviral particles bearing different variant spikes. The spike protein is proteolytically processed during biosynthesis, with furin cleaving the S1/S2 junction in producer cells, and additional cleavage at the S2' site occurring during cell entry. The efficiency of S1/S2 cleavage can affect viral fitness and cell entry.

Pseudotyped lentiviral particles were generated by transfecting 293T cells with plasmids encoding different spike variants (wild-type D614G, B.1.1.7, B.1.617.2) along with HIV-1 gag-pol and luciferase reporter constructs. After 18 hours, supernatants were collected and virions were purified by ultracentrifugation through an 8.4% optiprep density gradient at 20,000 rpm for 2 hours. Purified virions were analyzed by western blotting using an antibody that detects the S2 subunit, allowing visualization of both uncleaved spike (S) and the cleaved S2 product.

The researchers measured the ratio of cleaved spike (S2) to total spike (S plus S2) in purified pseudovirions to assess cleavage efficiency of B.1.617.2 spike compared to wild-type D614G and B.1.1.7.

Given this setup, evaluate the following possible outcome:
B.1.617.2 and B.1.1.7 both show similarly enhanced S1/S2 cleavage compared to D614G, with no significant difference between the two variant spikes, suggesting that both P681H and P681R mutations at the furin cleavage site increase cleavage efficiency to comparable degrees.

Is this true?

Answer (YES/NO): NO